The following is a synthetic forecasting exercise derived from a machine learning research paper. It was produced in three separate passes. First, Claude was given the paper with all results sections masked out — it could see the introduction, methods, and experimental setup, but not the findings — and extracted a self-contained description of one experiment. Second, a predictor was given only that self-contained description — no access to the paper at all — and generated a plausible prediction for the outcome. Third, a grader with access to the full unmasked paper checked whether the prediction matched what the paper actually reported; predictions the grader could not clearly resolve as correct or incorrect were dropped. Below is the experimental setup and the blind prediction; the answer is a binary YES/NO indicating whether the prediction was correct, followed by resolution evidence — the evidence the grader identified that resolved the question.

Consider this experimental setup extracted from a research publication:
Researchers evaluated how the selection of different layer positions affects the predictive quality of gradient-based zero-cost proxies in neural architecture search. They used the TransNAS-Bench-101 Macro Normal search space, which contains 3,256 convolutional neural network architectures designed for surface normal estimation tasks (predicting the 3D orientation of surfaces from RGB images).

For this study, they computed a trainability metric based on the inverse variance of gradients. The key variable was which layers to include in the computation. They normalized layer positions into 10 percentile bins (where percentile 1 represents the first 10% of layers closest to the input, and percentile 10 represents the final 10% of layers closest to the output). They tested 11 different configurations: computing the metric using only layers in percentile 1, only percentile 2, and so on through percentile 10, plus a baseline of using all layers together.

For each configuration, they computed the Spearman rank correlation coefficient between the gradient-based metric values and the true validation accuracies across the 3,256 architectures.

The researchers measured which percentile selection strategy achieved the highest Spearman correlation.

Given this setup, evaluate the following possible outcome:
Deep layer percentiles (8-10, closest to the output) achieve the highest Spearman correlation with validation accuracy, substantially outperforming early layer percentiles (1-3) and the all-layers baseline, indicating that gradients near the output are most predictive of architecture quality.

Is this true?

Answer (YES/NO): NO